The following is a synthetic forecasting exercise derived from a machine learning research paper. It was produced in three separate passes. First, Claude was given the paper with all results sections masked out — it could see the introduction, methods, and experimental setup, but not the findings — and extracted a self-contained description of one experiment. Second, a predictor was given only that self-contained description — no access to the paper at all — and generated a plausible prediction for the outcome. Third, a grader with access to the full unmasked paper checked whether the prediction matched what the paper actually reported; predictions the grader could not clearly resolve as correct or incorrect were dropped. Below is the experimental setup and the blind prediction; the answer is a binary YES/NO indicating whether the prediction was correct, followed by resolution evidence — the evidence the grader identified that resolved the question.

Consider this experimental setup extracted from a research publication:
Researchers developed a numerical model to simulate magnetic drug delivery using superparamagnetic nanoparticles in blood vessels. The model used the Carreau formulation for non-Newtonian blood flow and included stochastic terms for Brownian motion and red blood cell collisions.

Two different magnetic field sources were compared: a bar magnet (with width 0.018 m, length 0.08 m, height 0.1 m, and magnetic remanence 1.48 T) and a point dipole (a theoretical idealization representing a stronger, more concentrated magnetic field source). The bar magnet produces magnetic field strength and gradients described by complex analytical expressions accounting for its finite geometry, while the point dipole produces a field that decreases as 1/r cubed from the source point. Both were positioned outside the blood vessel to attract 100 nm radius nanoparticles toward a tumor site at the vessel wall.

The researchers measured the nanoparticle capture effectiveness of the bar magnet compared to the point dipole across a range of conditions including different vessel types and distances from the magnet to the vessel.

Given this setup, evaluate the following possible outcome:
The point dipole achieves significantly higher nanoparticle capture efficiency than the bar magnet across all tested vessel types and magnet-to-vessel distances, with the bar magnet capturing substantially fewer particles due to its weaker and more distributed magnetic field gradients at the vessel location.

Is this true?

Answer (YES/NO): NO